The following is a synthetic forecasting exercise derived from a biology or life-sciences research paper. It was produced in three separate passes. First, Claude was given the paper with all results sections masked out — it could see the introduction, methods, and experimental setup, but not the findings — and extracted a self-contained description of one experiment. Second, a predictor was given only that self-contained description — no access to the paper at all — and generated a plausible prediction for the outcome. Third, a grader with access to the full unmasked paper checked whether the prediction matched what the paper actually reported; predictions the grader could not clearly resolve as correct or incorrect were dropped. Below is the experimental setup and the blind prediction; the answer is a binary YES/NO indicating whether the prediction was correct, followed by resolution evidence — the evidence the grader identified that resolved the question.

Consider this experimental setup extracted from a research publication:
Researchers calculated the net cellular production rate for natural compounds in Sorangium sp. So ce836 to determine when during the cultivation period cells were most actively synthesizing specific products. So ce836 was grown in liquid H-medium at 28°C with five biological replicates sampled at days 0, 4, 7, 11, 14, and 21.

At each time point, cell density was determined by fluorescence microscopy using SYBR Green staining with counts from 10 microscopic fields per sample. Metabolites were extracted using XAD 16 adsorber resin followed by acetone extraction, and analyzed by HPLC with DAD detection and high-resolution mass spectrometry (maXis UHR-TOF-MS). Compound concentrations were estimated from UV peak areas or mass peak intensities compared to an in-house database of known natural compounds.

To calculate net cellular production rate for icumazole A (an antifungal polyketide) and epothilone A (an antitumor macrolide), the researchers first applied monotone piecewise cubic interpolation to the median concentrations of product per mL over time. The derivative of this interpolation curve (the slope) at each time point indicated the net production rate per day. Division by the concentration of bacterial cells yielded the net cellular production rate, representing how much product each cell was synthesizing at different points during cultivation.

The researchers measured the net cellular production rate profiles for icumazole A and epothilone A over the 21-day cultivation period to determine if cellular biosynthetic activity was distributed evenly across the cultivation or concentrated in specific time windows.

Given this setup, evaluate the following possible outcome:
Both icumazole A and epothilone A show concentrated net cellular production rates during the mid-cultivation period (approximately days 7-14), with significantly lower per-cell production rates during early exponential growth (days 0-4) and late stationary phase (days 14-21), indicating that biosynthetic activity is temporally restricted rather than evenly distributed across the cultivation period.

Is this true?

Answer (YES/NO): NO